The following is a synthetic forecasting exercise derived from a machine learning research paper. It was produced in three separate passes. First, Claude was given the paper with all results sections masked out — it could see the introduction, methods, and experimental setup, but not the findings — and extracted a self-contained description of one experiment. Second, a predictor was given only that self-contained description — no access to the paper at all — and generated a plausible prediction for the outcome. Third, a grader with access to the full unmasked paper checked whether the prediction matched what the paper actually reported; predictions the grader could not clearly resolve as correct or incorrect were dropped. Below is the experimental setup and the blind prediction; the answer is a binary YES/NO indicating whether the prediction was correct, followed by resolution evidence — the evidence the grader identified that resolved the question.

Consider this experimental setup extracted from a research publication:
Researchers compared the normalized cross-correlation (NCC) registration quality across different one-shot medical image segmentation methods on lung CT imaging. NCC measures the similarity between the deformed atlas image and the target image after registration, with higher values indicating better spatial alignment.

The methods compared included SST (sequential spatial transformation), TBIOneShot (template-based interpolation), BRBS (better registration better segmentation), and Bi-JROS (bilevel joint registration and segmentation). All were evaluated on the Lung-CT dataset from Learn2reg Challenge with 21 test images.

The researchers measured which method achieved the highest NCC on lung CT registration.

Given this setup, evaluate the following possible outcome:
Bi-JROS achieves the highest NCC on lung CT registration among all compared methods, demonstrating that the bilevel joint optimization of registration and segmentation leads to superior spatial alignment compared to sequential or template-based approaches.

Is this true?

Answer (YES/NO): YES